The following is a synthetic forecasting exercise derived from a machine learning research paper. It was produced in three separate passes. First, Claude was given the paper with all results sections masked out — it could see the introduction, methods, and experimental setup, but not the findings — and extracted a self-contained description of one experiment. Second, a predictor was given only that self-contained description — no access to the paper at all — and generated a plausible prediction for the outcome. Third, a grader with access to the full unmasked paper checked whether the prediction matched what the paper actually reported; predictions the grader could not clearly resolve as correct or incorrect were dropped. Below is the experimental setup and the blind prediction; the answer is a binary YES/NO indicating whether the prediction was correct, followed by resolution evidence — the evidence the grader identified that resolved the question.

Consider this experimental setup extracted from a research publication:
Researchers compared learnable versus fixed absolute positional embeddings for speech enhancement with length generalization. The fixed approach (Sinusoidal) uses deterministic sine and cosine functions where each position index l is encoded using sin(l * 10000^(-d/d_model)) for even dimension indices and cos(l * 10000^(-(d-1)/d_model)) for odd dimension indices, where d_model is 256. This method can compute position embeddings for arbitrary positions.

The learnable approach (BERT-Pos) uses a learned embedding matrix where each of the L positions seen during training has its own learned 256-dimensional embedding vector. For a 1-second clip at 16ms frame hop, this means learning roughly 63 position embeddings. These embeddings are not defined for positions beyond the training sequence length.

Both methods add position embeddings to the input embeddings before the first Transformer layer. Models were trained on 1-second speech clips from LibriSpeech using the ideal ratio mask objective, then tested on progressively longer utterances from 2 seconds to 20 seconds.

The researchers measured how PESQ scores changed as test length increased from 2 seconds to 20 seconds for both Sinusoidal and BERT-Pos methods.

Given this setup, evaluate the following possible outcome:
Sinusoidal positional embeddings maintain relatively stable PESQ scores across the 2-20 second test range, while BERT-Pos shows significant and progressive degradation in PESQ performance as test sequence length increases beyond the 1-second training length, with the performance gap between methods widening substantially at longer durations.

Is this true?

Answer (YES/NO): NO